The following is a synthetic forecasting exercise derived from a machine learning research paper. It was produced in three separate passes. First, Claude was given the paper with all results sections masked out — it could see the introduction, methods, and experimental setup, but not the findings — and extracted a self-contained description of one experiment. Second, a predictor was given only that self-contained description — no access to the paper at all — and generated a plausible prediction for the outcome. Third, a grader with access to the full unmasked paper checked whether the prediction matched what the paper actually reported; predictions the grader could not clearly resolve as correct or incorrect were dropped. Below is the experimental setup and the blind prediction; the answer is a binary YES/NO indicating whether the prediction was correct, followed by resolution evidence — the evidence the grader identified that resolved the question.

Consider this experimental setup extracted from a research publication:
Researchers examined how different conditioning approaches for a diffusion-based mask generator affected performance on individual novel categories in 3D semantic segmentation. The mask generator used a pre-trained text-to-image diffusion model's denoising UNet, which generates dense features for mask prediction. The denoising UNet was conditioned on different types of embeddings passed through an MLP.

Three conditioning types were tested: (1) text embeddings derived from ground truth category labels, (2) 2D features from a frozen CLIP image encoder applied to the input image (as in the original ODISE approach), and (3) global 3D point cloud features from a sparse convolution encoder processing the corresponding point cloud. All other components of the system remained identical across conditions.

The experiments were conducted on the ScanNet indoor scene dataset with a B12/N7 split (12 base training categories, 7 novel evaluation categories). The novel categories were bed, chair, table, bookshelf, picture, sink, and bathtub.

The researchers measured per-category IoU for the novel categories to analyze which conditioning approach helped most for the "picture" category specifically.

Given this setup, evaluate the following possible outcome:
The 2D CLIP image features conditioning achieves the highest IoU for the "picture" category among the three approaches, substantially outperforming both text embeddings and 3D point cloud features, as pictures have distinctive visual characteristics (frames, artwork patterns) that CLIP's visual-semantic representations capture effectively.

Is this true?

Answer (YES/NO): NO